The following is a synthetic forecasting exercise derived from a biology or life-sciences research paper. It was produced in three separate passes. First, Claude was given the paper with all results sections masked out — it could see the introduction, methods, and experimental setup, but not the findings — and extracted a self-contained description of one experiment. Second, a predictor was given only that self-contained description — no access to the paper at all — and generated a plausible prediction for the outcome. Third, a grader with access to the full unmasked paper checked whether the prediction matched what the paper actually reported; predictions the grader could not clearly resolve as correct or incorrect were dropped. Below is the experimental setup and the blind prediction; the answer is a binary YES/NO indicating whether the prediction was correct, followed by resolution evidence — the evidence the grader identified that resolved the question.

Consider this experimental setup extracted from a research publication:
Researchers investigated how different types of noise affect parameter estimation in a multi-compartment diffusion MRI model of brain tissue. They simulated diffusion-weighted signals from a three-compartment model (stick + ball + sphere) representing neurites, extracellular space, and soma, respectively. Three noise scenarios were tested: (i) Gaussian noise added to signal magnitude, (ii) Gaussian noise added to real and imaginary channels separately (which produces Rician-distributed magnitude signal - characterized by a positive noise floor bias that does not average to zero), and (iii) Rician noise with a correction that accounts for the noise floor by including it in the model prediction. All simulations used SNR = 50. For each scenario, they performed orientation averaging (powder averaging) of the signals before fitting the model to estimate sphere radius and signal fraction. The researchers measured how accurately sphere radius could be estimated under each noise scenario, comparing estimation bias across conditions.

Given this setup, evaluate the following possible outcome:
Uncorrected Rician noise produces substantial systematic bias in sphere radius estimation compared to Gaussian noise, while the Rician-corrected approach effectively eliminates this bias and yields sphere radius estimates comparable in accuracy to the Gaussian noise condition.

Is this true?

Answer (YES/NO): NO